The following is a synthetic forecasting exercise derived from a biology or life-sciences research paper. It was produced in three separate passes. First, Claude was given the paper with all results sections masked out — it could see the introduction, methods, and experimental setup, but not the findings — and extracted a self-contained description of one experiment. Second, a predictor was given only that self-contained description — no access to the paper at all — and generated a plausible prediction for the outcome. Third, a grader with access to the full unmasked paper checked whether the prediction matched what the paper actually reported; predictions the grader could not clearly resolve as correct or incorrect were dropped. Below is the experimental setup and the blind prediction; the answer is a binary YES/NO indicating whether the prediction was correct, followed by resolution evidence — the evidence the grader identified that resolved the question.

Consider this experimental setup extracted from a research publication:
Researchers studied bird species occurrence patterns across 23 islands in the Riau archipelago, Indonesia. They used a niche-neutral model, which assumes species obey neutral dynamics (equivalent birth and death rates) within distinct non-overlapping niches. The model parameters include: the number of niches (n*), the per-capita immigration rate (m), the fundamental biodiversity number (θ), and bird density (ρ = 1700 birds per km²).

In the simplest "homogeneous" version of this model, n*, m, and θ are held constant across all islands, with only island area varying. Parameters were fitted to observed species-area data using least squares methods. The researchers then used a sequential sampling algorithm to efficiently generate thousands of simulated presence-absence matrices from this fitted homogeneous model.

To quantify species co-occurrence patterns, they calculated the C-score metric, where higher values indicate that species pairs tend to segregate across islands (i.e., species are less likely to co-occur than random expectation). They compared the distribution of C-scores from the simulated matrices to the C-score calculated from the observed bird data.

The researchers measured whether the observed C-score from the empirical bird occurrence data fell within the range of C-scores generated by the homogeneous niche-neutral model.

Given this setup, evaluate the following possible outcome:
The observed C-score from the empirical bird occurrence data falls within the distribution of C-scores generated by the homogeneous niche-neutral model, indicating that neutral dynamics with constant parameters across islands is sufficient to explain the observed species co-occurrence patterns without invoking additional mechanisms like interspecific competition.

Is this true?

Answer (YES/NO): NO